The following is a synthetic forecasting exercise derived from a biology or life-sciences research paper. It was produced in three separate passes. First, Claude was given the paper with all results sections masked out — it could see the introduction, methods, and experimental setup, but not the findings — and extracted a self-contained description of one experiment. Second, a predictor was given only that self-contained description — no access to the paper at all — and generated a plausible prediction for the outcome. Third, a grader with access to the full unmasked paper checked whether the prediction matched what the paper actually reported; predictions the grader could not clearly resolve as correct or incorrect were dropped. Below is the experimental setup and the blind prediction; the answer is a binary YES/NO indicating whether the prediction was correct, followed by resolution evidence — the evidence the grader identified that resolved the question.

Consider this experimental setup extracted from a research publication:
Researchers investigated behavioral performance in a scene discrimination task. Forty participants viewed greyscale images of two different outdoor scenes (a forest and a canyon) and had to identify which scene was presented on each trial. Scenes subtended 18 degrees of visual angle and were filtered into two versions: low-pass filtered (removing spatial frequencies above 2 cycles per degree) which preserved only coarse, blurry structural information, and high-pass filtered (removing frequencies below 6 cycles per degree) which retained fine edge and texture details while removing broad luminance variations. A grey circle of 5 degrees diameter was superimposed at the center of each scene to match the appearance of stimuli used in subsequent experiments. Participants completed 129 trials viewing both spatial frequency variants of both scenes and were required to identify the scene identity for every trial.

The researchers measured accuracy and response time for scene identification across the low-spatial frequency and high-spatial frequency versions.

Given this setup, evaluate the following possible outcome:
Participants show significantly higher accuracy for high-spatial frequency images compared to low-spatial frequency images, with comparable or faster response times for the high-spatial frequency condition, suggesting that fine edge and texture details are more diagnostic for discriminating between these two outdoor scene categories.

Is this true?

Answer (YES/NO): NO